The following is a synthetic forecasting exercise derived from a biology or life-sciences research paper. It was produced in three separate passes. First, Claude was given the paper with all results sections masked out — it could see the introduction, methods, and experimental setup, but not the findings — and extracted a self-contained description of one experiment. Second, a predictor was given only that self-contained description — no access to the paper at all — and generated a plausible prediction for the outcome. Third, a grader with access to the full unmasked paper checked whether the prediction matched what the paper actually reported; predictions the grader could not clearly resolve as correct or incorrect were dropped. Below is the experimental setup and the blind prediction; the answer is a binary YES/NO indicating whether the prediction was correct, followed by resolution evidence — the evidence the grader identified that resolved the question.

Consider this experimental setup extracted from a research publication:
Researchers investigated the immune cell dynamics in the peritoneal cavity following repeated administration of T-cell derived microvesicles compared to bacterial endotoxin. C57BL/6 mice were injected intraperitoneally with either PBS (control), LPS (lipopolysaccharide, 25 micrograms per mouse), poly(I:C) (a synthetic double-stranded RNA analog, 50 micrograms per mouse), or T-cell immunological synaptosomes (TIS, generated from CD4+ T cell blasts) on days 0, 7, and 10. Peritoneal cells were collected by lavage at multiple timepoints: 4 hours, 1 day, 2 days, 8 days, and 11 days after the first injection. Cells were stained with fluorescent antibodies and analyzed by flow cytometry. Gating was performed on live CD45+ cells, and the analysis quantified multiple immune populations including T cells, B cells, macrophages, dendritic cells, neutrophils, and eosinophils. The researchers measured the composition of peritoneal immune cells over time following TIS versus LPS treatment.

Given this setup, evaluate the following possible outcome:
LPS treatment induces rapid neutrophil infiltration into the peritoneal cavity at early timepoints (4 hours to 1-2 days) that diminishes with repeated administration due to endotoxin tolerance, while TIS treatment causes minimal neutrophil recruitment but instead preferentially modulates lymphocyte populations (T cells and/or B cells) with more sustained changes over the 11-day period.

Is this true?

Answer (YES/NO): YES